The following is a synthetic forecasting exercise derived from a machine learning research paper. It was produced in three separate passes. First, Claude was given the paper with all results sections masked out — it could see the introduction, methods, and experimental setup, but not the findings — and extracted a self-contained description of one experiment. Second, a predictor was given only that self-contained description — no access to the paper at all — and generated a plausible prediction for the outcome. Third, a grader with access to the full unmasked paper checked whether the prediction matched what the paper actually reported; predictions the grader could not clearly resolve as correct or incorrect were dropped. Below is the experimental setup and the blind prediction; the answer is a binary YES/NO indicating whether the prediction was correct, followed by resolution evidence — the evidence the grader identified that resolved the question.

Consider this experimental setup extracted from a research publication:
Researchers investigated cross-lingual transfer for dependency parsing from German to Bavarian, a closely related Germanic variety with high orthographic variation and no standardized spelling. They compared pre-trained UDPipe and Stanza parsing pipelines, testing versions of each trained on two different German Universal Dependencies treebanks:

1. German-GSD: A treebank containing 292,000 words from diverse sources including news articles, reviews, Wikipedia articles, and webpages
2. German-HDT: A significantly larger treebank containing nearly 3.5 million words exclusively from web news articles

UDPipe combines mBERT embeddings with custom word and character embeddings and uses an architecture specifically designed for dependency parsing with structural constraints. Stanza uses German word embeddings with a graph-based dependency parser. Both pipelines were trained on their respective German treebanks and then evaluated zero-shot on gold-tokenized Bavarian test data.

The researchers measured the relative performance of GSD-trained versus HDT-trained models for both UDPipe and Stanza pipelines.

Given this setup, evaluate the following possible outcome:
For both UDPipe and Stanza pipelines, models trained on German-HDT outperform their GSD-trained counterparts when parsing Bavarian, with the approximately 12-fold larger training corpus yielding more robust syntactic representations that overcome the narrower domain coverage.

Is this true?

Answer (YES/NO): NO